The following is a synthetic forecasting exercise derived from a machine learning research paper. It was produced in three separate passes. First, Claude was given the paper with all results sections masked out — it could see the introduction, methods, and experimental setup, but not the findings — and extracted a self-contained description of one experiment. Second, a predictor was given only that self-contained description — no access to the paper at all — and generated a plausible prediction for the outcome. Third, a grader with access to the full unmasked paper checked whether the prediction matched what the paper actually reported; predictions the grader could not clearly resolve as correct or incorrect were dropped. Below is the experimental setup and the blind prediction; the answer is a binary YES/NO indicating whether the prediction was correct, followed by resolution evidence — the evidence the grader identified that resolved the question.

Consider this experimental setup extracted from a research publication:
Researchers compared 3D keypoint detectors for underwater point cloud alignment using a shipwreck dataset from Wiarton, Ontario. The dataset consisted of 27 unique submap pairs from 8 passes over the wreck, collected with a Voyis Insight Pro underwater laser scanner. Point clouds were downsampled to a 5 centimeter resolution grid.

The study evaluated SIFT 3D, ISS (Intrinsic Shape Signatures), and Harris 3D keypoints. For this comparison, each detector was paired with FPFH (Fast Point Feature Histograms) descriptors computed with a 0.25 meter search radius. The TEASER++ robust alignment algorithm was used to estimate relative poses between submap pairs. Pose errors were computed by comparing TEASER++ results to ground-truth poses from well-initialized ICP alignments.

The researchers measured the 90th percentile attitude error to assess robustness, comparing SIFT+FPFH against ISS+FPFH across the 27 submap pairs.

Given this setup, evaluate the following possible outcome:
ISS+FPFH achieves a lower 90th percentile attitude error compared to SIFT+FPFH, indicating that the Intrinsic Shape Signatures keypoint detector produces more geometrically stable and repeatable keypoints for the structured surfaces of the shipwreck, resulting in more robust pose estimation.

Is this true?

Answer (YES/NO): NO